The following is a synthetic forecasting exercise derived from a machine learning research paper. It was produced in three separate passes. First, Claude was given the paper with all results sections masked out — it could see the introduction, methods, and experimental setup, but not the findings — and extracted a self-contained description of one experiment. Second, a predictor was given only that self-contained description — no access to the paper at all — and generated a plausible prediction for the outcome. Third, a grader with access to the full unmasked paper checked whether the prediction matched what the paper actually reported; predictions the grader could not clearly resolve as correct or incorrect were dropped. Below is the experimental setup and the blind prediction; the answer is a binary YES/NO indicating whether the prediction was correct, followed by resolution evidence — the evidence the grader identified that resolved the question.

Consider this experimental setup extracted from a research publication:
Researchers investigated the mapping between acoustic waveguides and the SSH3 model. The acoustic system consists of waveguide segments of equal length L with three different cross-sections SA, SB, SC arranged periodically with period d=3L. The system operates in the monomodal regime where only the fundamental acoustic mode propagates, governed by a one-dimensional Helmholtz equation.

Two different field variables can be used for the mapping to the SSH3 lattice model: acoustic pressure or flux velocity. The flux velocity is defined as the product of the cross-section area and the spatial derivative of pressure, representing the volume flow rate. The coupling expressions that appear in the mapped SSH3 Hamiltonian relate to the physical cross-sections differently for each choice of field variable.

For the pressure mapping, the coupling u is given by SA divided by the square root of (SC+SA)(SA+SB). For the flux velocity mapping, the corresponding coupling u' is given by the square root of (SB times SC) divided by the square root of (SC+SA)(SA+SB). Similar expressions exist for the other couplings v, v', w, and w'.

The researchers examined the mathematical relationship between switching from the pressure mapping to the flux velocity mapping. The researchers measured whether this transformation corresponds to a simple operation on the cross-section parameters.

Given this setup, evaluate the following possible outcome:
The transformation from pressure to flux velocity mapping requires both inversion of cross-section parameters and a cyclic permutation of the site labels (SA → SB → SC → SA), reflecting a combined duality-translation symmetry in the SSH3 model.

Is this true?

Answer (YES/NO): NO